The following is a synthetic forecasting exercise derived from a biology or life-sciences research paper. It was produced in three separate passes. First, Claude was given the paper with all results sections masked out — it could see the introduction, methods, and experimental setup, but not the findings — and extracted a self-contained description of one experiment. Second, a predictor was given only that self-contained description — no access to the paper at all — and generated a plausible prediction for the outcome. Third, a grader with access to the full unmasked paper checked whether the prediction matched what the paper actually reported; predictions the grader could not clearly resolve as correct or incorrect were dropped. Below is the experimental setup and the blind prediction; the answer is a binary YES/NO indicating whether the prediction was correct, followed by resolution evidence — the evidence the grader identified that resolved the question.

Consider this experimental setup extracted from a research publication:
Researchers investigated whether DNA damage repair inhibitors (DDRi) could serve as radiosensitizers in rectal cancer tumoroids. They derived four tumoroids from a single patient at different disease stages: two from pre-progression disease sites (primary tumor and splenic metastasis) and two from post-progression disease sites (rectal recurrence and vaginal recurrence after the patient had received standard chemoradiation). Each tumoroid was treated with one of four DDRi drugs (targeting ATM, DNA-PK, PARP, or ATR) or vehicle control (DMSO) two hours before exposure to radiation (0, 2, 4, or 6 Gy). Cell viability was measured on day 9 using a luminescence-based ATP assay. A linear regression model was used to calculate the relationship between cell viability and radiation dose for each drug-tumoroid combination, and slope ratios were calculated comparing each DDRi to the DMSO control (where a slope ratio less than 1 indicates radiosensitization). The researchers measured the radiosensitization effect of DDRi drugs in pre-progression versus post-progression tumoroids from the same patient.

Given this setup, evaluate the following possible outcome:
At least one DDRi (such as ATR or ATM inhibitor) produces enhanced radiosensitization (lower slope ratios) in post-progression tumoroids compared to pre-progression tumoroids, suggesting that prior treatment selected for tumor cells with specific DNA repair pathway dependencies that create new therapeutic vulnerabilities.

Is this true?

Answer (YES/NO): NO